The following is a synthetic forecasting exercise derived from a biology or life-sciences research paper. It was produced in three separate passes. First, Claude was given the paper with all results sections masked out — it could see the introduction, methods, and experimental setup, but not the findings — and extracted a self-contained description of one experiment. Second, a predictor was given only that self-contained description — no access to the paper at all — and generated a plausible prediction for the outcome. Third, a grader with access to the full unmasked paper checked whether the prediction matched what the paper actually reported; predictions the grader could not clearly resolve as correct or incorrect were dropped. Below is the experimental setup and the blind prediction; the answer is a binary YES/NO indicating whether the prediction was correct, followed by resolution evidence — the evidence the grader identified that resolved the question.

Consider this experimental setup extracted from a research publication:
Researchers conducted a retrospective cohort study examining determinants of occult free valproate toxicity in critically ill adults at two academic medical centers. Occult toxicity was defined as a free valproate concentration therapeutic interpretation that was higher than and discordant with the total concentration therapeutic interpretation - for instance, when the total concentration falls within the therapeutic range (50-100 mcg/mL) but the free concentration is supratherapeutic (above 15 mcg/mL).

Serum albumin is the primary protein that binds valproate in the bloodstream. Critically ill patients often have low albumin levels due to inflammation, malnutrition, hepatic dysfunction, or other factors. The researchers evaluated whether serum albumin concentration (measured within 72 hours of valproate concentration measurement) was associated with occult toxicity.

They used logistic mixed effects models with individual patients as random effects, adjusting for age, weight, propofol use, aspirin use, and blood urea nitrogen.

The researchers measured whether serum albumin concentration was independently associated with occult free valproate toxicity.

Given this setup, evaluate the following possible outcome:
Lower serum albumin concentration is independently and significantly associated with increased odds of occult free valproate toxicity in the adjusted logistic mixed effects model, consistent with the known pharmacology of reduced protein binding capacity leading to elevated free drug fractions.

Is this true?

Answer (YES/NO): YES